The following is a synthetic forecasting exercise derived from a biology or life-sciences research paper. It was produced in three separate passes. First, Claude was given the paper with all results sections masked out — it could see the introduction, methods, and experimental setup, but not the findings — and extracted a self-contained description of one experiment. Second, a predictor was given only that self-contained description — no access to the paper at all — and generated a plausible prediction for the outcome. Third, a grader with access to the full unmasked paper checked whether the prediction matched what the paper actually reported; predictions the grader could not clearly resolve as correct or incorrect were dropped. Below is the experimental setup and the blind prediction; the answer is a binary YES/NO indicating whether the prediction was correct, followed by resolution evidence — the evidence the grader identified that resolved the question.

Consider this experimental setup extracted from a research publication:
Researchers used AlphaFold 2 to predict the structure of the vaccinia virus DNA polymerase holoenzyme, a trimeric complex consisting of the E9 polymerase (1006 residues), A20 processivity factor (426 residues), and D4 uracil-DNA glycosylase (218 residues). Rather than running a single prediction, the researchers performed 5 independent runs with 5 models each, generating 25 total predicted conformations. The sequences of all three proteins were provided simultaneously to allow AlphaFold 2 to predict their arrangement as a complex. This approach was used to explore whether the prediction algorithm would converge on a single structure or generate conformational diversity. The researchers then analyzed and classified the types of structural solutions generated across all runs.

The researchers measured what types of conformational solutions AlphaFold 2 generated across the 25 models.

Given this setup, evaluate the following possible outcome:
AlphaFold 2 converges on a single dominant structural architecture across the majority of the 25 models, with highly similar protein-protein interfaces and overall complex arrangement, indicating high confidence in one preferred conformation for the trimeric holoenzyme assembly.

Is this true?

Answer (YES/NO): NO